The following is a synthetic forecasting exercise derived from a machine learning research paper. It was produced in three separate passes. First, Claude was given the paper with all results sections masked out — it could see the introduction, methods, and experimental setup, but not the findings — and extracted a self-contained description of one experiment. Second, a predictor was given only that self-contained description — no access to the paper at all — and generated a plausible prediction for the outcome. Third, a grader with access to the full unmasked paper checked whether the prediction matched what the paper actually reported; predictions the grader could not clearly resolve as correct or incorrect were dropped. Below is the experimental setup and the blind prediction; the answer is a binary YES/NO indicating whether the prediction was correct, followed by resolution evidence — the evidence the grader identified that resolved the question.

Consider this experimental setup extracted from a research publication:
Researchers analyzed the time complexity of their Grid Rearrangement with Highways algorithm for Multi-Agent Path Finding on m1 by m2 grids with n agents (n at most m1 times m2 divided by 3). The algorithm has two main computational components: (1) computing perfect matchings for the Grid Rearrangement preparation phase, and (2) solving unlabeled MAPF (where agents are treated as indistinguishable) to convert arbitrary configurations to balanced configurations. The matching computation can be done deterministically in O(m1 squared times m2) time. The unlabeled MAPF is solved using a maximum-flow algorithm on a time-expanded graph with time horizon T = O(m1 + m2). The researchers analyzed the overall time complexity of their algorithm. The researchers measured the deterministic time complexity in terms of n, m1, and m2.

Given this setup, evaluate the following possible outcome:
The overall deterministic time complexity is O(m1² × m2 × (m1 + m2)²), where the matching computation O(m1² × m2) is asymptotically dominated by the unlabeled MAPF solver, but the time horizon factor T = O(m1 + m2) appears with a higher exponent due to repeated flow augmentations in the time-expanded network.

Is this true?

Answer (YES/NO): NO